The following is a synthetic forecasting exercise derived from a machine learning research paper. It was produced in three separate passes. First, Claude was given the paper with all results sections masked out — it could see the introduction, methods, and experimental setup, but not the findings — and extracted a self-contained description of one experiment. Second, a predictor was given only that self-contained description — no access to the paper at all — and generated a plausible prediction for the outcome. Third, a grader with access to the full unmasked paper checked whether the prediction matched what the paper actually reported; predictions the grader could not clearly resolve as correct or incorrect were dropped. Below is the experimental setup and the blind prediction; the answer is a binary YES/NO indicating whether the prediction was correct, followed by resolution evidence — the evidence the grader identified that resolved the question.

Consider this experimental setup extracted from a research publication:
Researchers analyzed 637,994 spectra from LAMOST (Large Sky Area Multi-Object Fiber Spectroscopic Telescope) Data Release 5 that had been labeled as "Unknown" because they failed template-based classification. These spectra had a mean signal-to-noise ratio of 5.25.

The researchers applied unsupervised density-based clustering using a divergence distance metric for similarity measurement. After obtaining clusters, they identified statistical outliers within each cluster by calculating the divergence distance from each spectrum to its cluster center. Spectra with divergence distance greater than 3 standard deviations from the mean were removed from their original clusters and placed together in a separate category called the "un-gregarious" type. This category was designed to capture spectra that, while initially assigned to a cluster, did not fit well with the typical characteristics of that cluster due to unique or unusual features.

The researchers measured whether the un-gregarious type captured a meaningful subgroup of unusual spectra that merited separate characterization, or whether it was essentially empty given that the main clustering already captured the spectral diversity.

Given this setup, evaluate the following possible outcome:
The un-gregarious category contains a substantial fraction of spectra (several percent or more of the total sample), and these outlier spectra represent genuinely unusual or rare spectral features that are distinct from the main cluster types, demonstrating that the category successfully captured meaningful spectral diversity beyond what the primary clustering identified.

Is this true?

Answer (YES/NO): NO